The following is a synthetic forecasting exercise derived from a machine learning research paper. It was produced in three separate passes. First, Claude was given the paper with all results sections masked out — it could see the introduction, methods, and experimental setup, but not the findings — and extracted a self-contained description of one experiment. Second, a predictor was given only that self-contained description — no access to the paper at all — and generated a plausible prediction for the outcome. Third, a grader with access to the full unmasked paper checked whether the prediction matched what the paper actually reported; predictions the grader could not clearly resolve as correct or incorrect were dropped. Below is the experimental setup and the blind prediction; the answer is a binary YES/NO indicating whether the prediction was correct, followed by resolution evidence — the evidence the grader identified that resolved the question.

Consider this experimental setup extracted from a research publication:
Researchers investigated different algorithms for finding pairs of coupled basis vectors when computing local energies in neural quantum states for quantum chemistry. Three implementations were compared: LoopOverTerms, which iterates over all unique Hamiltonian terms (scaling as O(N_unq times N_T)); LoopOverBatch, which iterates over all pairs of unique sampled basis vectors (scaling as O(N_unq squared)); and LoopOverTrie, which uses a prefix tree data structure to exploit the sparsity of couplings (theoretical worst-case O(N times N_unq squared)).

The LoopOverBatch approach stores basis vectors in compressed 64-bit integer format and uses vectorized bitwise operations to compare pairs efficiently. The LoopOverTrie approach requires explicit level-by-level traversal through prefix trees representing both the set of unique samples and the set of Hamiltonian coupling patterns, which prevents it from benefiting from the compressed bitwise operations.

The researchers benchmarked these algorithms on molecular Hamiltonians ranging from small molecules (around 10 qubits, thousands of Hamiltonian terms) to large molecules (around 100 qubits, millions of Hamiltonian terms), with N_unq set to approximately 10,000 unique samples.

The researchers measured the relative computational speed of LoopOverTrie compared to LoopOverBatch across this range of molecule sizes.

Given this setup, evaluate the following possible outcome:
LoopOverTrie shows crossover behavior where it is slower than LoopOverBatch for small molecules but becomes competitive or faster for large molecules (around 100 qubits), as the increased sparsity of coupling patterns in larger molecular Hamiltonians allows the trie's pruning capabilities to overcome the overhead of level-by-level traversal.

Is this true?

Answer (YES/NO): YES